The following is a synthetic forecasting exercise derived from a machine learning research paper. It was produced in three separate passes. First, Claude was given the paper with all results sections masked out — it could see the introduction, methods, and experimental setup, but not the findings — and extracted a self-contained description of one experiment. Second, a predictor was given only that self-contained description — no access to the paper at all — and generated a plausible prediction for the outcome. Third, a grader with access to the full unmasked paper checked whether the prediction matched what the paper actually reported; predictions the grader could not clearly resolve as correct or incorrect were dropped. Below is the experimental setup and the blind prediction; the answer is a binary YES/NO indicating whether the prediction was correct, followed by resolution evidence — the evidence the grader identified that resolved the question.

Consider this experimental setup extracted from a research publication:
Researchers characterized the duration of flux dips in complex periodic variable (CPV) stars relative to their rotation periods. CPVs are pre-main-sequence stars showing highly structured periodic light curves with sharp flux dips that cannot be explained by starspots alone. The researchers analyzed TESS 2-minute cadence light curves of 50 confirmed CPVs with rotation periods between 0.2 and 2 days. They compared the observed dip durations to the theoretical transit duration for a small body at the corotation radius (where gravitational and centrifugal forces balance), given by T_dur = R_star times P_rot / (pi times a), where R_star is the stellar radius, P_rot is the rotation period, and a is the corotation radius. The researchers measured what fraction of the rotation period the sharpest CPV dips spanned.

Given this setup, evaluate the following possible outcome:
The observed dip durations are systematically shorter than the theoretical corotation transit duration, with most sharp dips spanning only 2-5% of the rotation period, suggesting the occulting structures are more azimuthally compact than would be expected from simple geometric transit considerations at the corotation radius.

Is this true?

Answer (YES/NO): NO